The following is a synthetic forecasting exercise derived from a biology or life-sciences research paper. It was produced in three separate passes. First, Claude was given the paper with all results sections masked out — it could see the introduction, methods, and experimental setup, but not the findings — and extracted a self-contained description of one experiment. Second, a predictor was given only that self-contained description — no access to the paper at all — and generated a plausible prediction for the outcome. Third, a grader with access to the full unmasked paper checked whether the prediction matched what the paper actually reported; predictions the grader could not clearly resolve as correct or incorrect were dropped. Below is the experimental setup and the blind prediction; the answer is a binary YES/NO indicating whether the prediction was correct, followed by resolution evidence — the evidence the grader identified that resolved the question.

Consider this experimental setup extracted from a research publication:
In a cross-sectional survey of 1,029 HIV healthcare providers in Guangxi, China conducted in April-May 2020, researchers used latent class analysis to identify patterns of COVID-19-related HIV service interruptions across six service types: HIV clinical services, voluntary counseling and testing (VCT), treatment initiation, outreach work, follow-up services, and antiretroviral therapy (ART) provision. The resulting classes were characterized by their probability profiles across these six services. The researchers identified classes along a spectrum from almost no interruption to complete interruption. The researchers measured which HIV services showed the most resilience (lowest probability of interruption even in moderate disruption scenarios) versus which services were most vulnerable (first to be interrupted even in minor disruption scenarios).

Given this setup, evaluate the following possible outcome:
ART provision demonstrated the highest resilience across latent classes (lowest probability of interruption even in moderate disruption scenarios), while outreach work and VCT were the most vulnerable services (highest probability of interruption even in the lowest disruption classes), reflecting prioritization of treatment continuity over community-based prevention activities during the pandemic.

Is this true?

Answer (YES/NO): NO